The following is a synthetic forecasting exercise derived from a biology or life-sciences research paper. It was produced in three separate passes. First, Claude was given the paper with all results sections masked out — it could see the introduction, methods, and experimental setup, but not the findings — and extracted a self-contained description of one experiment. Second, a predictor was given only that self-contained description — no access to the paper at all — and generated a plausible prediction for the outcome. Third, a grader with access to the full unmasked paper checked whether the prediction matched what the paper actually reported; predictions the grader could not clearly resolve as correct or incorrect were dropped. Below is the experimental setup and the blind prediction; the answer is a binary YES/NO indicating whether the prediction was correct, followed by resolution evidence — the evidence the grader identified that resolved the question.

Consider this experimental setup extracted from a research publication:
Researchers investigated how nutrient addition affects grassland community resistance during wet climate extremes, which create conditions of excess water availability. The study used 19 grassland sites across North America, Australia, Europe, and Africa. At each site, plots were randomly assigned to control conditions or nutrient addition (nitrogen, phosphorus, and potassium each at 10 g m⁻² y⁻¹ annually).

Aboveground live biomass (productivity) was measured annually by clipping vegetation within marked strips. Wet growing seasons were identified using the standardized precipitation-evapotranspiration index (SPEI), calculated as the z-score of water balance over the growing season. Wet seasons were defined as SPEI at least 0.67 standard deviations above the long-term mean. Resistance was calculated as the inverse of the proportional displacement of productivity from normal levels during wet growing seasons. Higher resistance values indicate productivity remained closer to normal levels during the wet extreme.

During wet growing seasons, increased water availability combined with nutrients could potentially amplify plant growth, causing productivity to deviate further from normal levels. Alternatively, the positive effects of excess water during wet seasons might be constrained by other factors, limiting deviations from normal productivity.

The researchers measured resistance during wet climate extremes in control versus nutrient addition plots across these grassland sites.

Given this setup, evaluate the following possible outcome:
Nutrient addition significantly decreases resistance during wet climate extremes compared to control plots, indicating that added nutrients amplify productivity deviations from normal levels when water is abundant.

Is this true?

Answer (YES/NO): NO